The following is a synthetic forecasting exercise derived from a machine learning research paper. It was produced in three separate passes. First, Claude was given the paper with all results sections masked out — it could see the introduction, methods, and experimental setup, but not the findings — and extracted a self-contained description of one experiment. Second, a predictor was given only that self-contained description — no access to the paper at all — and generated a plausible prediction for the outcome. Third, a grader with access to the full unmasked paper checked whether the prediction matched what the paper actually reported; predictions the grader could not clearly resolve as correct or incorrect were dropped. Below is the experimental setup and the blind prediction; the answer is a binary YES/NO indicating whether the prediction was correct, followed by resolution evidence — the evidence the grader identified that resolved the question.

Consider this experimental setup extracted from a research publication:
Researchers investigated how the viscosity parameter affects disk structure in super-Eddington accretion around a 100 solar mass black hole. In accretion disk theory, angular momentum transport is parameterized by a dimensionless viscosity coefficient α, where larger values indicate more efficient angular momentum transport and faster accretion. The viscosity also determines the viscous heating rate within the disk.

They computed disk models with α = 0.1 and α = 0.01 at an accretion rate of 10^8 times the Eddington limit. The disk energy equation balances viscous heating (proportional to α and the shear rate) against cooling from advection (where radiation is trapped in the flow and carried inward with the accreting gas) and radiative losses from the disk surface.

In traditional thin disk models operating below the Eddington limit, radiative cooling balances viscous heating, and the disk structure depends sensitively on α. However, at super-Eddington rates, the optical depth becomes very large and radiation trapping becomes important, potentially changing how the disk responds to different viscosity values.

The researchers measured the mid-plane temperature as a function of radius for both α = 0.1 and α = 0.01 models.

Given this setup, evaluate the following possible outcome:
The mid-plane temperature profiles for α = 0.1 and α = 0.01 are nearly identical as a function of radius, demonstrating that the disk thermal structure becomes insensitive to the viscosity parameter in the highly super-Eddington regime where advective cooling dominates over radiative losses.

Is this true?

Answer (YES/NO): NO